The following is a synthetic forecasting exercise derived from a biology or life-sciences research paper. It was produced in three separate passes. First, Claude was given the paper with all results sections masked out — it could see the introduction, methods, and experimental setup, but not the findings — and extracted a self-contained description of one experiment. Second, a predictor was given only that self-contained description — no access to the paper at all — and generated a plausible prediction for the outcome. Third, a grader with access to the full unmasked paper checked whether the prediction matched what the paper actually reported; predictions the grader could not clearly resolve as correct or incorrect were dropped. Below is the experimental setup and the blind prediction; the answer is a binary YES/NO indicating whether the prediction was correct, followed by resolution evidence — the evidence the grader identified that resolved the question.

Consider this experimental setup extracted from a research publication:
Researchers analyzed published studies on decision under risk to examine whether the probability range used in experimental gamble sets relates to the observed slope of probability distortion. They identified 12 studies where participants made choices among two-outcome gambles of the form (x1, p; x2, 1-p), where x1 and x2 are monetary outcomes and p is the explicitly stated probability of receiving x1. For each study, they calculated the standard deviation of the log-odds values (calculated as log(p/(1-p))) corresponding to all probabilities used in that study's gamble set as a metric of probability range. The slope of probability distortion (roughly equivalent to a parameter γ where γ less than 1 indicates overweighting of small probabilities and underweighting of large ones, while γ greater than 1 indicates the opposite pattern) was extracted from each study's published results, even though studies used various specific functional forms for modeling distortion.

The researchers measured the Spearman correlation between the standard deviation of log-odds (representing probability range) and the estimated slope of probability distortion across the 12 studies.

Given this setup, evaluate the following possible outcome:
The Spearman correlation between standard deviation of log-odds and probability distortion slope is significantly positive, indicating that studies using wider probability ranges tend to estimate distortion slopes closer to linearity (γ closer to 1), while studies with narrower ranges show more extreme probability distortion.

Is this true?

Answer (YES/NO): NO